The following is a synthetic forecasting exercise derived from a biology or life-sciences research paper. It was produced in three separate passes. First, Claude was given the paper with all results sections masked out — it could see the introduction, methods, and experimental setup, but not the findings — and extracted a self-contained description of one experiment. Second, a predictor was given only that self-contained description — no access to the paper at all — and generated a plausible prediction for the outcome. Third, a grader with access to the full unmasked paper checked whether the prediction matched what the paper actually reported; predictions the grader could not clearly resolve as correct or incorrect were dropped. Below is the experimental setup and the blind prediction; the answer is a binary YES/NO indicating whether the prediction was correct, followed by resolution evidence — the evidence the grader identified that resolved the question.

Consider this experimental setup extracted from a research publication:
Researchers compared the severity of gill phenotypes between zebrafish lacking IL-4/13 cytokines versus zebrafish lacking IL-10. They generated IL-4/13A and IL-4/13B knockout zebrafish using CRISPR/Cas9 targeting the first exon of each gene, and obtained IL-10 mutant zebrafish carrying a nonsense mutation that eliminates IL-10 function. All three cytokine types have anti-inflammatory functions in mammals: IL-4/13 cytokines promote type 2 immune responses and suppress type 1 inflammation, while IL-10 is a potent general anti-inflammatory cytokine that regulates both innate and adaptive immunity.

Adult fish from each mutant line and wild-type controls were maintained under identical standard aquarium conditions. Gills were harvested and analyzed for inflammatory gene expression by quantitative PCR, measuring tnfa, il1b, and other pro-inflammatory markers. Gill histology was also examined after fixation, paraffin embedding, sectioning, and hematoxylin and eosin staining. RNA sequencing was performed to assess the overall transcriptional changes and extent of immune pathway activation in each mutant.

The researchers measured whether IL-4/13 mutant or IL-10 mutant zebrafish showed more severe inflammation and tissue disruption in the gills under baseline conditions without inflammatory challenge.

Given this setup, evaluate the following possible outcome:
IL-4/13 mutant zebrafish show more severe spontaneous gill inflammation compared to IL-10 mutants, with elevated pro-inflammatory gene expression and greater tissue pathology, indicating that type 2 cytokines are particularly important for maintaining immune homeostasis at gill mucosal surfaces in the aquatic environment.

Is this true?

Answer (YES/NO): NO